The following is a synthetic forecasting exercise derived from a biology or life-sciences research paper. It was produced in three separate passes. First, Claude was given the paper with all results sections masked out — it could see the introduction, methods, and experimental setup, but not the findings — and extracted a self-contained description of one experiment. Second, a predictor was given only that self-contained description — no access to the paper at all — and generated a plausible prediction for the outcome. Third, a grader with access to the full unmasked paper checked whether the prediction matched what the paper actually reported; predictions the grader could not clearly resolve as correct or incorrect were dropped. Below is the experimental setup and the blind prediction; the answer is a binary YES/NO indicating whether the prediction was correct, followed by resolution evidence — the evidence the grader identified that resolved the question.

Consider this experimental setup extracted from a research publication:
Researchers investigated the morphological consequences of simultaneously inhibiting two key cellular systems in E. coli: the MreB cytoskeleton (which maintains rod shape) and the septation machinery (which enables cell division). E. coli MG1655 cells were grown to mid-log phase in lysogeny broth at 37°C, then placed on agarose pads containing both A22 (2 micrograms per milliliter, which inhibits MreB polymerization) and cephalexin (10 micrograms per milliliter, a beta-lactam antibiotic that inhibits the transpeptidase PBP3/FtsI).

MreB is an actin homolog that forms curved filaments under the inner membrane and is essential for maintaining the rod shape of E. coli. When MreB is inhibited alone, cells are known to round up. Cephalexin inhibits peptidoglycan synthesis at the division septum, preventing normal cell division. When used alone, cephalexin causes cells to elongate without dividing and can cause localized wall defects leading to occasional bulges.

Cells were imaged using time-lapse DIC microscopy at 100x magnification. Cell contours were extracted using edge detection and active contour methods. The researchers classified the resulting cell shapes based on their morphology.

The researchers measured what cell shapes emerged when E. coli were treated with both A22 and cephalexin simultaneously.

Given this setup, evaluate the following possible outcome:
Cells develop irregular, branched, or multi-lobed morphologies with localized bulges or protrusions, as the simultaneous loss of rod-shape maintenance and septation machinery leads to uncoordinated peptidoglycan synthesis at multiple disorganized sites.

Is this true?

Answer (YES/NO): NO